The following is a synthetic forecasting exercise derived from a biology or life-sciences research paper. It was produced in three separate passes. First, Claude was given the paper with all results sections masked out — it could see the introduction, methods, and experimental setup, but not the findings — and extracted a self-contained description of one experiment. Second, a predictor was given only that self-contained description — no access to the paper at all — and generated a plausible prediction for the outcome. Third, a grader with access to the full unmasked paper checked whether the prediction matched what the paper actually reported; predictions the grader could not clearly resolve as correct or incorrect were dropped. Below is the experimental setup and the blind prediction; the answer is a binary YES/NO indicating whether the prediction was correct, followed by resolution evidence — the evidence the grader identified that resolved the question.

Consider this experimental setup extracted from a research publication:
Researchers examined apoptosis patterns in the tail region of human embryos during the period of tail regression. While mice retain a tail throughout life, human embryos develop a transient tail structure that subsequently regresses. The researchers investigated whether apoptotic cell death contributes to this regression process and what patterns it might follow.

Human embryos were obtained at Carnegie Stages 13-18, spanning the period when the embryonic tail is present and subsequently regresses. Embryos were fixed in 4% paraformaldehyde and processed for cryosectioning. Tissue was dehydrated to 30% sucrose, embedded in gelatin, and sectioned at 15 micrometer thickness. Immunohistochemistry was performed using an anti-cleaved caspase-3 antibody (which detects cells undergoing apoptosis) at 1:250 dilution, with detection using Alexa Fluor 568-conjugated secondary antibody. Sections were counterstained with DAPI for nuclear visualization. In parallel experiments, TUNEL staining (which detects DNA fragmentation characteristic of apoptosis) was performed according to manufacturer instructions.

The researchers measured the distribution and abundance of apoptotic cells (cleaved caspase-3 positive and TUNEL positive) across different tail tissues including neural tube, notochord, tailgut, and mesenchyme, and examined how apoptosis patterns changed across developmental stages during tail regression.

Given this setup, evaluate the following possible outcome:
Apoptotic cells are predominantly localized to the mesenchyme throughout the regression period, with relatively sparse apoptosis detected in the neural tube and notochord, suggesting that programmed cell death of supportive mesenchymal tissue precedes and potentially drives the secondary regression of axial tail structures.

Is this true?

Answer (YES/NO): NO